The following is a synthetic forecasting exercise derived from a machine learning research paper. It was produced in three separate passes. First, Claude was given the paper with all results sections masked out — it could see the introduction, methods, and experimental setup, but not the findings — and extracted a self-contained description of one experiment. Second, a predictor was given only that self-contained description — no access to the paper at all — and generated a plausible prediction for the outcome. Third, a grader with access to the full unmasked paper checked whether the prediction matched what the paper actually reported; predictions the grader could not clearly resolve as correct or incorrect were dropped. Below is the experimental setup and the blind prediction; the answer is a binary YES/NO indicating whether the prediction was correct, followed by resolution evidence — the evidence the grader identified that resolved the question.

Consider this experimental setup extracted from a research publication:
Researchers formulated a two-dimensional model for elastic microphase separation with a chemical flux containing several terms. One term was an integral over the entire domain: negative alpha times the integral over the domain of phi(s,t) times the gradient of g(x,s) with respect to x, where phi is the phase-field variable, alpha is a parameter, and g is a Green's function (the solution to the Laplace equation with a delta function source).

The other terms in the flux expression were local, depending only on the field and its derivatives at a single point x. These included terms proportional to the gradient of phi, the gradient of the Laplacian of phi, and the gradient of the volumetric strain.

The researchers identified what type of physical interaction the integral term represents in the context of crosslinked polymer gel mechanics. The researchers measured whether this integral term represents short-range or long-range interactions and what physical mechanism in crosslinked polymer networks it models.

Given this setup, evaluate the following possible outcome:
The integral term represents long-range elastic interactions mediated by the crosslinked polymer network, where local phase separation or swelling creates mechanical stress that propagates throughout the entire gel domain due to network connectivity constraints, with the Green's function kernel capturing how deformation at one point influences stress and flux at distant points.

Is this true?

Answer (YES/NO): YES